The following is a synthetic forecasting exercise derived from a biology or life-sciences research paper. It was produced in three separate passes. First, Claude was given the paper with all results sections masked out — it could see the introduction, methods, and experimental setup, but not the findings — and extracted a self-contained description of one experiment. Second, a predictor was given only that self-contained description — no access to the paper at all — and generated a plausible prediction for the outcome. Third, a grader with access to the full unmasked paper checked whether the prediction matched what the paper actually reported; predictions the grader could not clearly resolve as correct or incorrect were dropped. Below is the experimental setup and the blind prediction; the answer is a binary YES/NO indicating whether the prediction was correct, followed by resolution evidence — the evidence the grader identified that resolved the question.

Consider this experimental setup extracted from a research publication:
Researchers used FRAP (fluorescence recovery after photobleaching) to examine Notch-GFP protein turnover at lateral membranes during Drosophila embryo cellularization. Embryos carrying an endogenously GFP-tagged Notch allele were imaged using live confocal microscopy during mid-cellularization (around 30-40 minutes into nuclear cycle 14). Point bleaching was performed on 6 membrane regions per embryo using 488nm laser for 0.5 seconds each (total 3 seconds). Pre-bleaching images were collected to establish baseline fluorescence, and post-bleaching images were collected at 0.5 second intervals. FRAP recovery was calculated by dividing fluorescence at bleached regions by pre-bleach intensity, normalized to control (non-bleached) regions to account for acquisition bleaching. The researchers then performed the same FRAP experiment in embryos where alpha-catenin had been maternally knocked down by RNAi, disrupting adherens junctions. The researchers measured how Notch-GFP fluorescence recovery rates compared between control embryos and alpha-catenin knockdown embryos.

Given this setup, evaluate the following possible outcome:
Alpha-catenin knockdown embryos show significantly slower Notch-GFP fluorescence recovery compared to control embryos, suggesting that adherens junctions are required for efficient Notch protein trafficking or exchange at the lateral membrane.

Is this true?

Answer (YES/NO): NO